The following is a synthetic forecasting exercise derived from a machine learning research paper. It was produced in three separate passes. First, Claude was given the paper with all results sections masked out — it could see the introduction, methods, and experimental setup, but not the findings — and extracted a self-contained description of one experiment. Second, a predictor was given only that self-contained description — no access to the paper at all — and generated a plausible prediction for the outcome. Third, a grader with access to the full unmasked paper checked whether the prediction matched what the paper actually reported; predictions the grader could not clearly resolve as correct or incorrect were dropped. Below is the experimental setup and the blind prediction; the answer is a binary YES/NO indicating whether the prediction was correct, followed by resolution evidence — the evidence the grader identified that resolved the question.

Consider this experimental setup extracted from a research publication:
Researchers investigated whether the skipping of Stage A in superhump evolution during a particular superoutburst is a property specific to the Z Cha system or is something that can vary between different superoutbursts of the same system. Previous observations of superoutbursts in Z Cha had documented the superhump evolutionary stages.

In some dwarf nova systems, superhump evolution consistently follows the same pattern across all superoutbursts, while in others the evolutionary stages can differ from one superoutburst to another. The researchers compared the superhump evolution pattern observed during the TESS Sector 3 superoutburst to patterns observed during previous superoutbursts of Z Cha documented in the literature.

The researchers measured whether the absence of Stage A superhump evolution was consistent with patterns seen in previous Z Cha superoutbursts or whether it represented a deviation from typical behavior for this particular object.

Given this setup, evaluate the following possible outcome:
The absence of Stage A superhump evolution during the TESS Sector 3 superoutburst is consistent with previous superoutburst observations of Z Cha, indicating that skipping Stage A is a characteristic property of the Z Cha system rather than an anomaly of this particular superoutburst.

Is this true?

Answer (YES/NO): NO